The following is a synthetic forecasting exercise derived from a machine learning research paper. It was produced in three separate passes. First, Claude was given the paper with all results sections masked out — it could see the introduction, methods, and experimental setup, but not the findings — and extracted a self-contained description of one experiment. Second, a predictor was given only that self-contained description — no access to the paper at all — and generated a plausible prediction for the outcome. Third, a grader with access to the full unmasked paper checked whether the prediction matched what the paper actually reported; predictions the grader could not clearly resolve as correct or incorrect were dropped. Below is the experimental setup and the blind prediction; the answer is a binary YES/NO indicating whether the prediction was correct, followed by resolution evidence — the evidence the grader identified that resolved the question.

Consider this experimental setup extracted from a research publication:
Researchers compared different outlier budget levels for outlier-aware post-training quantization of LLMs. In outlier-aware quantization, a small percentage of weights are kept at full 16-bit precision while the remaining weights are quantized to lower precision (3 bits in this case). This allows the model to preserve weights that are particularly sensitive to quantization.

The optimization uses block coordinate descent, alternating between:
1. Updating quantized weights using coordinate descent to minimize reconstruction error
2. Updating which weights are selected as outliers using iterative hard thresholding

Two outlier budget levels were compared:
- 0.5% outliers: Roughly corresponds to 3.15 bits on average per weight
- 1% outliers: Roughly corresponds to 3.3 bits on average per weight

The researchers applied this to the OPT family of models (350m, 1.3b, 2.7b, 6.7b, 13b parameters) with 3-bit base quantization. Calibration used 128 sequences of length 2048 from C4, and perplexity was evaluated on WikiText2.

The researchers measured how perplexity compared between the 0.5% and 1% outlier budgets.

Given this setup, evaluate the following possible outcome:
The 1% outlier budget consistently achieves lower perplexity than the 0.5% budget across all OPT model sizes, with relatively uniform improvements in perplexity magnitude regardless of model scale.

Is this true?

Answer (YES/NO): NO